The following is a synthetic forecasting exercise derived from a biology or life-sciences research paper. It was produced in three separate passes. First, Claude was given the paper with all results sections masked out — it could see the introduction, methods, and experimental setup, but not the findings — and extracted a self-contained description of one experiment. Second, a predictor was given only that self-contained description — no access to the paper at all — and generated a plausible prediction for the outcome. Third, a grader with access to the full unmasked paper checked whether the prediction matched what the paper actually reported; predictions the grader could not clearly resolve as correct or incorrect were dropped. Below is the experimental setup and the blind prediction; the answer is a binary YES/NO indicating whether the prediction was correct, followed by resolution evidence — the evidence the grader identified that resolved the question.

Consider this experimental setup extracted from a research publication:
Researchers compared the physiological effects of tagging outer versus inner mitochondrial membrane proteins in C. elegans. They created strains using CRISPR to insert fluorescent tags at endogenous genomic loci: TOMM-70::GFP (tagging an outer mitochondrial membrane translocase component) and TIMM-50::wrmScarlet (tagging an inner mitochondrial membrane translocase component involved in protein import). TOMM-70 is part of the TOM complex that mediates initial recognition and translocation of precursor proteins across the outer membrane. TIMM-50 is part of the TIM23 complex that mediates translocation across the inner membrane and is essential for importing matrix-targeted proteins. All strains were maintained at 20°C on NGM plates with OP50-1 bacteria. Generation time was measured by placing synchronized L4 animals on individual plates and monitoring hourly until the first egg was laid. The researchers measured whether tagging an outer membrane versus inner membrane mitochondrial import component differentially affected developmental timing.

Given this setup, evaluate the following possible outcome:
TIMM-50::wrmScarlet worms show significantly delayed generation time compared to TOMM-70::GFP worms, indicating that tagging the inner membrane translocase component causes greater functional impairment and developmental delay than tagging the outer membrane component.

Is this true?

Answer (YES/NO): YES